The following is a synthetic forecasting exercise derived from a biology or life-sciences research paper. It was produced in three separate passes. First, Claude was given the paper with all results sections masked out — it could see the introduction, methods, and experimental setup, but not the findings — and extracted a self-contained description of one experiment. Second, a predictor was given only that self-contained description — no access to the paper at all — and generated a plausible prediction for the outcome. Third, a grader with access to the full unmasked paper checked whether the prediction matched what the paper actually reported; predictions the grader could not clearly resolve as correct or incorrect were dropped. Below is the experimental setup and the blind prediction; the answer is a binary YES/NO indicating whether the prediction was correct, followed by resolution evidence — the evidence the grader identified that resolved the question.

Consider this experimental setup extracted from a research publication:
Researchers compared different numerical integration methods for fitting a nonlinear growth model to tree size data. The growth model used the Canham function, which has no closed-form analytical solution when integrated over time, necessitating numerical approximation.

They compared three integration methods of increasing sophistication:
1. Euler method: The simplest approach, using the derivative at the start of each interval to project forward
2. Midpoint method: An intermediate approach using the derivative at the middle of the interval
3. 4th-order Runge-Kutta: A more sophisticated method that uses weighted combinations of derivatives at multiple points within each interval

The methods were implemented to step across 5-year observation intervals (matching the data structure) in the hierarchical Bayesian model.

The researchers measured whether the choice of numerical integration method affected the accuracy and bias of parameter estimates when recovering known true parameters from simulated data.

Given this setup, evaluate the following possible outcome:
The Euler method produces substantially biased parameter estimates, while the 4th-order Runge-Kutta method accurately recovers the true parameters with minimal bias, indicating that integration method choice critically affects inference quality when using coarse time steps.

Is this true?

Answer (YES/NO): NO